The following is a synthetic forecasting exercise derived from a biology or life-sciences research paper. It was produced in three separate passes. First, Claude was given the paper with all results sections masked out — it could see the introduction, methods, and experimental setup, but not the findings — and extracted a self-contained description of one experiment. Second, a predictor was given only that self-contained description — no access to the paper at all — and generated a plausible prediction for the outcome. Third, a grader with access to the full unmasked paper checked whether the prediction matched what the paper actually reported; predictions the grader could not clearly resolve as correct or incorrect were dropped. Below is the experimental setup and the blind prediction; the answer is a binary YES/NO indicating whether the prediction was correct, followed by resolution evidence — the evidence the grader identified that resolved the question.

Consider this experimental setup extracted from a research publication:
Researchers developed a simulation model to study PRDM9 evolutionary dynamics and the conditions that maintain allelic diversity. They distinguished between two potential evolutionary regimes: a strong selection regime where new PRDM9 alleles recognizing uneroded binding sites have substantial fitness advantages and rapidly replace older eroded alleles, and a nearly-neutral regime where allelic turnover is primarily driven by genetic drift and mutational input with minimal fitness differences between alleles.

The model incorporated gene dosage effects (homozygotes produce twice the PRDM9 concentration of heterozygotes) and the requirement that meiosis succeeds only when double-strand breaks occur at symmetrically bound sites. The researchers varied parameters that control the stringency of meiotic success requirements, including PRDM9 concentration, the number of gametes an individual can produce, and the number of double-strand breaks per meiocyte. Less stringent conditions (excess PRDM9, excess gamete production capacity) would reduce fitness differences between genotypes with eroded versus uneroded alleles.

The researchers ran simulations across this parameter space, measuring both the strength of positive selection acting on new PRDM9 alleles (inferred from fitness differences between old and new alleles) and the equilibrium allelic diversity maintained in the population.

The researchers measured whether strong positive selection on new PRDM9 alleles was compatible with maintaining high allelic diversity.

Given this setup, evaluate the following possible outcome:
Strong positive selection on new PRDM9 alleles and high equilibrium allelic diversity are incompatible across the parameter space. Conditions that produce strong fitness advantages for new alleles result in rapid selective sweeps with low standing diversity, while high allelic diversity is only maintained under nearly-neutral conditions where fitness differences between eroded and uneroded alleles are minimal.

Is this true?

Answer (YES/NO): YES